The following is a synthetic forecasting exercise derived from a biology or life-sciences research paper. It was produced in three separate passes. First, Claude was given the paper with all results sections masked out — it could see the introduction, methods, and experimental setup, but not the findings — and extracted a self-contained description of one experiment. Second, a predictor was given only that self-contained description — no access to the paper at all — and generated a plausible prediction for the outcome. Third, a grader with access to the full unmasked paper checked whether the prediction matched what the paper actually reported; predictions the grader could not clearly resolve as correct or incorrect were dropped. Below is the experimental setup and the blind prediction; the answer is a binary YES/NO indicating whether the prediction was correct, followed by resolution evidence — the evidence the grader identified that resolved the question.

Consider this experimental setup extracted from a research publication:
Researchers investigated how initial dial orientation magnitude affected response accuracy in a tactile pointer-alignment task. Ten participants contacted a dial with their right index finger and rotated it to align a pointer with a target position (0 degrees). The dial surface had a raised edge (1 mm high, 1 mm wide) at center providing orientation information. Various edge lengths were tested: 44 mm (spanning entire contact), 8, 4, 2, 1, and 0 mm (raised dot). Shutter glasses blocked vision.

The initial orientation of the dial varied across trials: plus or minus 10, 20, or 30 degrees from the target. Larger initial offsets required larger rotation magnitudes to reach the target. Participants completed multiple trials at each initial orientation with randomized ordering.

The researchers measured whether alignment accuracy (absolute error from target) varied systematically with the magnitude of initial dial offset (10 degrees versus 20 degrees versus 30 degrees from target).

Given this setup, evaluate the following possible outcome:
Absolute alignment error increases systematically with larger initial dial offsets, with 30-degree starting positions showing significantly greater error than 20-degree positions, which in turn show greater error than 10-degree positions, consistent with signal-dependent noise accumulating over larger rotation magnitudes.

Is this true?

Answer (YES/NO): NO